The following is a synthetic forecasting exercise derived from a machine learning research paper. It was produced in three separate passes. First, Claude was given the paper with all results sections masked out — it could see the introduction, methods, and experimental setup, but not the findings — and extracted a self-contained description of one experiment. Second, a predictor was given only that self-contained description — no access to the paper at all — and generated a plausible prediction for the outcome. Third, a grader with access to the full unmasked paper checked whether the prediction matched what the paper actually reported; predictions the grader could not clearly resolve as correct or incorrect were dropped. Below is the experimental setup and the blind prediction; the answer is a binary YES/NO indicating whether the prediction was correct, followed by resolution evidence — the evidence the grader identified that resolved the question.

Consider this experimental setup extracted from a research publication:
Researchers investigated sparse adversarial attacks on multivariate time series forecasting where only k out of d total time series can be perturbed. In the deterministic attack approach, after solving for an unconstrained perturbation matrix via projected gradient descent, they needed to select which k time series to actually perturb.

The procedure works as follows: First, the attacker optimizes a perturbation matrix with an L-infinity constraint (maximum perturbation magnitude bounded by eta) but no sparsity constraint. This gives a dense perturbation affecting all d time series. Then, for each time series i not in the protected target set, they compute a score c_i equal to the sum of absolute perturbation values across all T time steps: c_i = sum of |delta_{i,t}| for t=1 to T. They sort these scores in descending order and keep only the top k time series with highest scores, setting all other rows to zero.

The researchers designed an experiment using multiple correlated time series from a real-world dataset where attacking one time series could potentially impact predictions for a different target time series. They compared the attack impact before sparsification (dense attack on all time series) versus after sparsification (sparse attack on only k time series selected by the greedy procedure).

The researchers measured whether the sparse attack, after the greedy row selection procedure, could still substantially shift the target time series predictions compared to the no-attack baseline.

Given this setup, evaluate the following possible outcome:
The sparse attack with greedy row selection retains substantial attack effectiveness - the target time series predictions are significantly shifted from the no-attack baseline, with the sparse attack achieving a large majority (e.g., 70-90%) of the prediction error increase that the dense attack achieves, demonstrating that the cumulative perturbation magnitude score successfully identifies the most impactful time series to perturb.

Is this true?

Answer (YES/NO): NO